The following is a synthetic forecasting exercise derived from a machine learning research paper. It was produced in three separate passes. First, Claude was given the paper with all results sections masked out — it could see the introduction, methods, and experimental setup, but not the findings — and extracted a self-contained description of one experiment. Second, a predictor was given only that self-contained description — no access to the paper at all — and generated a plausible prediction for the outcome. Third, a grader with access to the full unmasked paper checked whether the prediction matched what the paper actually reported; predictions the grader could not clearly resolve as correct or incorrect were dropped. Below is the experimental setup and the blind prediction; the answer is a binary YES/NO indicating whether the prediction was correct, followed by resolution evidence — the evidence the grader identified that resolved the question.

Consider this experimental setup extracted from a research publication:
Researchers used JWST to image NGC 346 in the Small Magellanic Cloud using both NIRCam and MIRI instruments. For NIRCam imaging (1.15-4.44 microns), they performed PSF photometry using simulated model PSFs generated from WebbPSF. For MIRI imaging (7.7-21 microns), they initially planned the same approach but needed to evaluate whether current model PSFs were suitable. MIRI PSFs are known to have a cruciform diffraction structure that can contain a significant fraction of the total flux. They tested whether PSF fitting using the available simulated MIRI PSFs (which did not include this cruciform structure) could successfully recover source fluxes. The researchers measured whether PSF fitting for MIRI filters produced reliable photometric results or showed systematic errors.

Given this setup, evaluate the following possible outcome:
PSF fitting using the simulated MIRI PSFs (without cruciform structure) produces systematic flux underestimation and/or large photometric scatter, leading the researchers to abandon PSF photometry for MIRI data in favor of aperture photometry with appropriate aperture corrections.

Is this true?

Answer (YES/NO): YES